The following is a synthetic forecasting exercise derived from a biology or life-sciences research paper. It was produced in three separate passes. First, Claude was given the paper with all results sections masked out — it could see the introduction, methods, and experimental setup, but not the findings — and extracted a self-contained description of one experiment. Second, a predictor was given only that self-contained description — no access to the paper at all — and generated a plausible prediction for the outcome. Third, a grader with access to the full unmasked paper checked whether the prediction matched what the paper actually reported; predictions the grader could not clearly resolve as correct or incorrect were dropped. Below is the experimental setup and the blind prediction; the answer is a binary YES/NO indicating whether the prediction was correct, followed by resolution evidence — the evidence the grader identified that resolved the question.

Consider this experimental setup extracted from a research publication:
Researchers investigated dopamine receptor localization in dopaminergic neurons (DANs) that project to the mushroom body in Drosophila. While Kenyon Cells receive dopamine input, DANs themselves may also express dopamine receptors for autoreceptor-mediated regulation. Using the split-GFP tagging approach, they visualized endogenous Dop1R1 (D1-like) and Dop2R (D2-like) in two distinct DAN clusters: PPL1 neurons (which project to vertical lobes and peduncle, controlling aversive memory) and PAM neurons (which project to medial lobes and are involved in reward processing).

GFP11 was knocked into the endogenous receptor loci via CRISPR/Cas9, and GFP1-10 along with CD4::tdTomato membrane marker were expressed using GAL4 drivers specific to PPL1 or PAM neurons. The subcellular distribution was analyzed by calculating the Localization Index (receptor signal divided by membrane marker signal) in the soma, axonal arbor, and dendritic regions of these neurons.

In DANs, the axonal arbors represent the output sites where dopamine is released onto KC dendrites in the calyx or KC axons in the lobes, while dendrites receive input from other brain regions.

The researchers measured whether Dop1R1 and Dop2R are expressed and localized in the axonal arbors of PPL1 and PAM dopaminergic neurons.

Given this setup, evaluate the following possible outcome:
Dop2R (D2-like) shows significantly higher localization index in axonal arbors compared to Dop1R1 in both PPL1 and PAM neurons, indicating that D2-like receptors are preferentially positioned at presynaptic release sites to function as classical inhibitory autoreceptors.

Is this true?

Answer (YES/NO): NO